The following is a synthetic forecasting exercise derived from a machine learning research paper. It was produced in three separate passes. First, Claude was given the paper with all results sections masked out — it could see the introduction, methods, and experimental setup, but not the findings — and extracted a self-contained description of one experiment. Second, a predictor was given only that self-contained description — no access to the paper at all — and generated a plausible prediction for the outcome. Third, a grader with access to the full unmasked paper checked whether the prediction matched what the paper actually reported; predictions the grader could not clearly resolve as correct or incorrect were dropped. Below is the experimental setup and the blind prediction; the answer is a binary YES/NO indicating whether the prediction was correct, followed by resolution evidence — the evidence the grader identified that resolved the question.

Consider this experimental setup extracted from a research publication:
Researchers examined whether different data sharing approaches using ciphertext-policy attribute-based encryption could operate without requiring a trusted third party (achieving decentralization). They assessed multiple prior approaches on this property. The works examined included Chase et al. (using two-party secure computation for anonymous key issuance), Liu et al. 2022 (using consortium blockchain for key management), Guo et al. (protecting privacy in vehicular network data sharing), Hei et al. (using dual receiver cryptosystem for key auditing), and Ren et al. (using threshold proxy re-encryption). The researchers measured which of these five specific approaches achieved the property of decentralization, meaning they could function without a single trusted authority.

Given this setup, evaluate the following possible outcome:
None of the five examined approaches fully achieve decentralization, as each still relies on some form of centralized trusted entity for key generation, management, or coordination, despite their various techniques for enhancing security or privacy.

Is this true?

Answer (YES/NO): NO